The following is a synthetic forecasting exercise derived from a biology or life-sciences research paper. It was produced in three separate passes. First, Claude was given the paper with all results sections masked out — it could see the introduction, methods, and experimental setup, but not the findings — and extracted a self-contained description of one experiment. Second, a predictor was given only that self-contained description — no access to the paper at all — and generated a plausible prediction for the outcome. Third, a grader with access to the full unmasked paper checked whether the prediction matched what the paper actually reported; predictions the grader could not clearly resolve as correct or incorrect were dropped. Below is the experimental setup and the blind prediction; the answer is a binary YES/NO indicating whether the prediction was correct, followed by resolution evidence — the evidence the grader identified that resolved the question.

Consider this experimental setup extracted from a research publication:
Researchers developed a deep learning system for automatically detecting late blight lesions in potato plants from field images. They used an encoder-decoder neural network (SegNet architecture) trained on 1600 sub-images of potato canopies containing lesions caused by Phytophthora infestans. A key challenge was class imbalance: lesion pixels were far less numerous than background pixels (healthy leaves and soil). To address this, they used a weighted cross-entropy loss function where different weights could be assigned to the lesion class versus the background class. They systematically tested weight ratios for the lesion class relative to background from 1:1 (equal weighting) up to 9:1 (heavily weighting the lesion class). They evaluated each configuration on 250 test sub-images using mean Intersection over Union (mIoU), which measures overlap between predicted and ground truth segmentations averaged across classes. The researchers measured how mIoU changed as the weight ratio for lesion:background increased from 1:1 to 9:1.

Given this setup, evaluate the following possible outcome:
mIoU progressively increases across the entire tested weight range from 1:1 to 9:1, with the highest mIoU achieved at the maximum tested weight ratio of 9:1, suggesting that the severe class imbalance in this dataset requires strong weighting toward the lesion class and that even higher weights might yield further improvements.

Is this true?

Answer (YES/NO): NO